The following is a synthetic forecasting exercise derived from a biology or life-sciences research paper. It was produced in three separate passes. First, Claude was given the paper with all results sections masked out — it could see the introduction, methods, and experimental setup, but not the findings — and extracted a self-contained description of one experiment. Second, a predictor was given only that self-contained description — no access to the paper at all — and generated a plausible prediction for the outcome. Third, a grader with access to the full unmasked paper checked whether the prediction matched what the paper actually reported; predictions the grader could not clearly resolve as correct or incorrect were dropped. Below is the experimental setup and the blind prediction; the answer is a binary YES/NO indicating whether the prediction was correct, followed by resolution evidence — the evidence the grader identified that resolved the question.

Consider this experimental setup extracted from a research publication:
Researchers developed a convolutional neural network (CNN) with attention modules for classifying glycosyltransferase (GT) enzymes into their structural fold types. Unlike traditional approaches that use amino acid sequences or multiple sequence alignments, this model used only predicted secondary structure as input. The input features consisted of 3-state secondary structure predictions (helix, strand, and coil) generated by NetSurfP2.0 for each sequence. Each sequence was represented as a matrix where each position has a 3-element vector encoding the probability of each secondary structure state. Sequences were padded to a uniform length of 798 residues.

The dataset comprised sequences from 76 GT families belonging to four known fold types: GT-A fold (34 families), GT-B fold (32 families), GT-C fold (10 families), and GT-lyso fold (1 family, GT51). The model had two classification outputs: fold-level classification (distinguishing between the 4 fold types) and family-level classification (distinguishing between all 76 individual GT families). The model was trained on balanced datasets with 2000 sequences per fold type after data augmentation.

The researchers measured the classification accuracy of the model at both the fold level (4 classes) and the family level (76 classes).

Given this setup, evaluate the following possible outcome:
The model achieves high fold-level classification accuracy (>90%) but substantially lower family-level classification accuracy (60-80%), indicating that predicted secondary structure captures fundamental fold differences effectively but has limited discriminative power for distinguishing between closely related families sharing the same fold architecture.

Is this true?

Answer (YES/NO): YES